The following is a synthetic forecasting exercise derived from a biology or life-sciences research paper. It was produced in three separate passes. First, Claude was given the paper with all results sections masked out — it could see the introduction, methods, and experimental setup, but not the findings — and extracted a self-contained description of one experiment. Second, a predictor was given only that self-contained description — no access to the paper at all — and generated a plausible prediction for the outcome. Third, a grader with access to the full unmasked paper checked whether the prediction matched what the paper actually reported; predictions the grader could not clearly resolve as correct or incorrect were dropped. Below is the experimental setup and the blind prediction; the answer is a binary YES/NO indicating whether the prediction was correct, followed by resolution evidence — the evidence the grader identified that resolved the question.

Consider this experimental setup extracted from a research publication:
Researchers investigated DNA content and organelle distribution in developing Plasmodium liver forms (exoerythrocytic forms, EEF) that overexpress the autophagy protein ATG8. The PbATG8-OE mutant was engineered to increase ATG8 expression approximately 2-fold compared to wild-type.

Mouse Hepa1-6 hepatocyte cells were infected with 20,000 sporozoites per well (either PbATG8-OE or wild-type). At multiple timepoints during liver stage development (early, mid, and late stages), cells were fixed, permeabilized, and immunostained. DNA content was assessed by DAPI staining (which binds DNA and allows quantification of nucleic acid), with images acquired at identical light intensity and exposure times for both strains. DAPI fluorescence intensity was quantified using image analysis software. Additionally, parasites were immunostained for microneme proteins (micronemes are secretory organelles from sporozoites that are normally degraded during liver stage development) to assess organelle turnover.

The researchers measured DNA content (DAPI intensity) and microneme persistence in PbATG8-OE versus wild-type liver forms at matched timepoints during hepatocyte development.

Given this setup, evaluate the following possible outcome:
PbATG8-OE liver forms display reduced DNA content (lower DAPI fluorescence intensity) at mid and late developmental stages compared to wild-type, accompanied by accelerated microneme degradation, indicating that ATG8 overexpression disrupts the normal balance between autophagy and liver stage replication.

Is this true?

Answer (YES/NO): NO